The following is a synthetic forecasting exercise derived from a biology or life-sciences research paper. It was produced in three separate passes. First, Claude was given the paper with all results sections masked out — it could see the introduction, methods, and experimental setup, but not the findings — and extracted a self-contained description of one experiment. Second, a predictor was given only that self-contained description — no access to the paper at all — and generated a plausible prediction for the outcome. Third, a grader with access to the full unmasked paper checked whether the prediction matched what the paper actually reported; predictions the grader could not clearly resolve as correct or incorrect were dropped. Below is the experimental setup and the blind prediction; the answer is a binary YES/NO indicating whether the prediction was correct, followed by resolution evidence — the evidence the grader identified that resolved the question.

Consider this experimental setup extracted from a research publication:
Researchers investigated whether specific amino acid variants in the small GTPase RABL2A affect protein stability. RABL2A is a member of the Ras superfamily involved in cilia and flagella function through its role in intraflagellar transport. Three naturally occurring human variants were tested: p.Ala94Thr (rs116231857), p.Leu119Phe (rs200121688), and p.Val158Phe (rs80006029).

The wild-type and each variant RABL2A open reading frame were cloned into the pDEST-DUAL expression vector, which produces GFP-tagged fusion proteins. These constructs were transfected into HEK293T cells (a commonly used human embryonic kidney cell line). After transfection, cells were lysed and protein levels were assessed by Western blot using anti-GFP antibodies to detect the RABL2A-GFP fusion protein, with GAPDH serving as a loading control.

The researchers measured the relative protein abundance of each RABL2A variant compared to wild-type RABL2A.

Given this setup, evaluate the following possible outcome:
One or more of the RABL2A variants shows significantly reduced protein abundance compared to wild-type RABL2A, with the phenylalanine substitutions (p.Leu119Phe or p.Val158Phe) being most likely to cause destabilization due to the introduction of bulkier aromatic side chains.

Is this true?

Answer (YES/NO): YES